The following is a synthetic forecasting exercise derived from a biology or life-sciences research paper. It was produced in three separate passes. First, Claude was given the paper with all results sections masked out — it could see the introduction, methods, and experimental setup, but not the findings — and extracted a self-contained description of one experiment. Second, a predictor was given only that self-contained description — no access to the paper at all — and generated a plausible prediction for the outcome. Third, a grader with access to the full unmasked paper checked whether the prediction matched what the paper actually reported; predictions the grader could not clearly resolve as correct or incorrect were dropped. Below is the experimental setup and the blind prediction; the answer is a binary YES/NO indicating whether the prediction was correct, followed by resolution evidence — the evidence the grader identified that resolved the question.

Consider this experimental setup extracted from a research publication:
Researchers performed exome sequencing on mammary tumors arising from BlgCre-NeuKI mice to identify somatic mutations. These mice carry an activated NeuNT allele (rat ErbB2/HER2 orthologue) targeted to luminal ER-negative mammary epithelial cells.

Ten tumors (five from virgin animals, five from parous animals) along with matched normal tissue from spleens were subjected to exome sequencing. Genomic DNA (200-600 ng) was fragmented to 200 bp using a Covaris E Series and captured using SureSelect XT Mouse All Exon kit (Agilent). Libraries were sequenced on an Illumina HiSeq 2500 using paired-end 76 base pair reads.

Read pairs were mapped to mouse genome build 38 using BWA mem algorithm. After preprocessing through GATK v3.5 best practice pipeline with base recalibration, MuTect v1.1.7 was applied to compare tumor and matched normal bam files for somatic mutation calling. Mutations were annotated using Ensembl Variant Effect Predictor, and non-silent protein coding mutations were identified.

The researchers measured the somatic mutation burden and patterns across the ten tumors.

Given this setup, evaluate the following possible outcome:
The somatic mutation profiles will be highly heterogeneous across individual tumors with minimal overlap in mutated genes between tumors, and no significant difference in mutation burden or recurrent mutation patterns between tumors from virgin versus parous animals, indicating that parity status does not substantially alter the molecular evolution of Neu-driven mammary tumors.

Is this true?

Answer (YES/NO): YES